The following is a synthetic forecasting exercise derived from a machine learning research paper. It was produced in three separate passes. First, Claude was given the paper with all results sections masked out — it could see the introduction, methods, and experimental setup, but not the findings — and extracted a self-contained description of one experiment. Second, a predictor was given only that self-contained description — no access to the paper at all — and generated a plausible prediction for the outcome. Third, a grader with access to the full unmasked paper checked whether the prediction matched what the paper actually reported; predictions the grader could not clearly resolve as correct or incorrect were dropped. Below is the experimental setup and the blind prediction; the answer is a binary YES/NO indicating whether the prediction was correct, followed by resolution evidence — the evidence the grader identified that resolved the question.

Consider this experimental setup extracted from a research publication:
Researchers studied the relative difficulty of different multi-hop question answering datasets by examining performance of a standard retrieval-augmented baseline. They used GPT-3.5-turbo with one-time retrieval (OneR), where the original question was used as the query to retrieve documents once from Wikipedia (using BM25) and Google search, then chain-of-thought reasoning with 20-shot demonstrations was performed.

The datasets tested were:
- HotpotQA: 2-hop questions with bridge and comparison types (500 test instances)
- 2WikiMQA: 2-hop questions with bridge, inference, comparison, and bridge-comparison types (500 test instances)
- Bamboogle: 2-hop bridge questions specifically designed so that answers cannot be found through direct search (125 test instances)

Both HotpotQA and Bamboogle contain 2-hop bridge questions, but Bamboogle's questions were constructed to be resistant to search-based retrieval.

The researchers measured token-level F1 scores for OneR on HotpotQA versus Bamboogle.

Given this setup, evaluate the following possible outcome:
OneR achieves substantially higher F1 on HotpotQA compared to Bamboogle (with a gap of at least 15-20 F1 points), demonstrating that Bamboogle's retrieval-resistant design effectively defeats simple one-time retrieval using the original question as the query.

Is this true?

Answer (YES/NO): NO